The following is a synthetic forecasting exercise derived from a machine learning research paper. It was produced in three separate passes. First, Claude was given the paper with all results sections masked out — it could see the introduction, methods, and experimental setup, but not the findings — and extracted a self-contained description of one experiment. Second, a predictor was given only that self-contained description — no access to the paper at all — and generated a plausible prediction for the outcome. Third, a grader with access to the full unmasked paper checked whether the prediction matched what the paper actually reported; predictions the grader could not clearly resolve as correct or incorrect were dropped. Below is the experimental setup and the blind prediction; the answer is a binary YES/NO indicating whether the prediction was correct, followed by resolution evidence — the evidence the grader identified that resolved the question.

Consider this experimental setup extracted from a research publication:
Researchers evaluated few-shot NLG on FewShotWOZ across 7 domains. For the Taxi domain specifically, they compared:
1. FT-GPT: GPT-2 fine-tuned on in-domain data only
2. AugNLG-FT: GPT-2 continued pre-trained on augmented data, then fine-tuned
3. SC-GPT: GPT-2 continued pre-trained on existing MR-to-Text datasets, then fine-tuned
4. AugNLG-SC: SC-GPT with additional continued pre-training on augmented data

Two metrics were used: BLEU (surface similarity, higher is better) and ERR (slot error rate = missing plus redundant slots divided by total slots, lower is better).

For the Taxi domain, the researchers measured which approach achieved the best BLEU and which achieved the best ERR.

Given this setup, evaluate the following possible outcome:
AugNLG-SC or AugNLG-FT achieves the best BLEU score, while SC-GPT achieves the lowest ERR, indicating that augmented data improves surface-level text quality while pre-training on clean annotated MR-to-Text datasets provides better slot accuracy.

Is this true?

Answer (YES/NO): NO